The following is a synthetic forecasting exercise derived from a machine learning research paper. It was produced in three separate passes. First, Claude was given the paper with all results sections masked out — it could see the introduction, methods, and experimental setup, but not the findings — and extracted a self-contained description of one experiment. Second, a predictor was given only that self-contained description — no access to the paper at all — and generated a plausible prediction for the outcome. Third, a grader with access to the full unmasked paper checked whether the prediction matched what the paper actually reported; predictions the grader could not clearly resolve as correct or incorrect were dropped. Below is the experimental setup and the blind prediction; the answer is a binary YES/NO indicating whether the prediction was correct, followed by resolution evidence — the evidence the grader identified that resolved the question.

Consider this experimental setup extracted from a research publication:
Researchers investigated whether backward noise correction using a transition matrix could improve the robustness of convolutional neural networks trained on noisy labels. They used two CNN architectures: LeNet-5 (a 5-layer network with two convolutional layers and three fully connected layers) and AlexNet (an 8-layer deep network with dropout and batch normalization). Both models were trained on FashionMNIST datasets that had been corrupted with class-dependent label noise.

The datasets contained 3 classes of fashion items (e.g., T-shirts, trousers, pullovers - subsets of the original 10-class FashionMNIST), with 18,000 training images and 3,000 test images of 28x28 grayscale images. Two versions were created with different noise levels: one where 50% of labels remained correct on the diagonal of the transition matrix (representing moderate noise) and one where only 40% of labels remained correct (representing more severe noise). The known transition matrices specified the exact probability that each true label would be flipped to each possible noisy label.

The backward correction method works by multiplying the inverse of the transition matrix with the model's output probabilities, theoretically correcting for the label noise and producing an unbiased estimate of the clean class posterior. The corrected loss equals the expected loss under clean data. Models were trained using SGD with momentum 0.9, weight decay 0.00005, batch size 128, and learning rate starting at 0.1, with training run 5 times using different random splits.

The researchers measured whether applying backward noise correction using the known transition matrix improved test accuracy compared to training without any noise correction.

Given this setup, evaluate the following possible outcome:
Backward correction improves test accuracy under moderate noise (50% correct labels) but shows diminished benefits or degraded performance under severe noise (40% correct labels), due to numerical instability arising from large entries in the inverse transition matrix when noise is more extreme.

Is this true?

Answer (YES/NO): NO